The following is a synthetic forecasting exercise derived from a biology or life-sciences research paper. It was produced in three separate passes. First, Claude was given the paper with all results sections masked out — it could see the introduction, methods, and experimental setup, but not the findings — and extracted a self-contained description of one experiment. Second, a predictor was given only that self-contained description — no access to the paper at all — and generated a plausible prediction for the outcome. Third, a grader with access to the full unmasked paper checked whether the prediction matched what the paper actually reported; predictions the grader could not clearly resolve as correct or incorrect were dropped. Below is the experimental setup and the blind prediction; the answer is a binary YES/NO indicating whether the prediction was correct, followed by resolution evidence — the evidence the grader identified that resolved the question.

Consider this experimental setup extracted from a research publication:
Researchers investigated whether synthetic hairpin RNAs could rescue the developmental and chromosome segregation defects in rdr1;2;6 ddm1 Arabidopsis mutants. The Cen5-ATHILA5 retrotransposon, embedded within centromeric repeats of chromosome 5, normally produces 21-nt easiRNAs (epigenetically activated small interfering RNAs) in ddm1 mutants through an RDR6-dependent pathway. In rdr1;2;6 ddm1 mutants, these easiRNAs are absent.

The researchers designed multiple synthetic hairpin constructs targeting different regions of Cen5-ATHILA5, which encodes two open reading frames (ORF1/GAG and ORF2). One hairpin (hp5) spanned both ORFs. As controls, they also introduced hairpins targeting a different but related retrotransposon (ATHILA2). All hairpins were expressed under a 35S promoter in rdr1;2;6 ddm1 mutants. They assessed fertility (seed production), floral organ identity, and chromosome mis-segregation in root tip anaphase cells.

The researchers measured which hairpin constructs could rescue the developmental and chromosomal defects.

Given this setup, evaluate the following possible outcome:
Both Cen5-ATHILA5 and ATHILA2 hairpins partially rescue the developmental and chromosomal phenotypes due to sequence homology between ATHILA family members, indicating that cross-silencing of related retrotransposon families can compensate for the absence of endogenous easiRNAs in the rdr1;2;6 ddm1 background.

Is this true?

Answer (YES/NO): NO